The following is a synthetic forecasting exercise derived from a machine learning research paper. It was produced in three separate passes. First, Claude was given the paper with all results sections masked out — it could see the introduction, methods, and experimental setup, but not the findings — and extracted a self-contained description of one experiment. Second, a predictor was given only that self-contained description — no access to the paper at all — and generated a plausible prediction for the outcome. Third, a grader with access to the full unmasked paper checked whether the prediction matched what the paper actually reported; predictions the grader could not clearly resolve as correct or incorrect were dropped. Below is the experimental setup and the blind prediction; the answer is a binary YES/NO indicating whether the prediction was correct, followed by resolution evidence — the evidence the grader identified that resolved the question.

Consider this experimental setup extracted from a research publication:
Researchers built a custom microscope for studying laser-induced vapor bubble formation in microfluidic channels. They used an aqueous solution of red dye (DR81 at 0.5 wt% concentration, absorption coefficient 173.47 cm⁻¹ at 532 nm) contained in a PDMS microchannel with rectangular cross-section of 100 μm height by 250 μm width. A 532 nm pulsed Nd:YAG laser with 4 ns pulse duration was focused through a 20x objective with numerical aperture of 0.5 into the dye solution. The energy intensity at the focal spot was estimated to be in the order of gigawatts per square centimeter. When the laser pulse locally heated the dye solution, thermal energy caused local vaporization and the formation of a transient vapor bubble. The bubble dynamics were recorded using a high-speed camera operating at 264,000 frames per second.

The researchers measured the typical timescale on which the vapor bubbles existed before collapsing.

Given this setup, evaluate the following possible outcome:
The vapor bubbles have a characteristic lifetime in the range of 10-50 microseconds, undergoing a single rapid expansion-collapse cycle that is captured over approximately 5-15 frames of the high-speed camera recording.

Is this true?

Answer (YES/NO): YES